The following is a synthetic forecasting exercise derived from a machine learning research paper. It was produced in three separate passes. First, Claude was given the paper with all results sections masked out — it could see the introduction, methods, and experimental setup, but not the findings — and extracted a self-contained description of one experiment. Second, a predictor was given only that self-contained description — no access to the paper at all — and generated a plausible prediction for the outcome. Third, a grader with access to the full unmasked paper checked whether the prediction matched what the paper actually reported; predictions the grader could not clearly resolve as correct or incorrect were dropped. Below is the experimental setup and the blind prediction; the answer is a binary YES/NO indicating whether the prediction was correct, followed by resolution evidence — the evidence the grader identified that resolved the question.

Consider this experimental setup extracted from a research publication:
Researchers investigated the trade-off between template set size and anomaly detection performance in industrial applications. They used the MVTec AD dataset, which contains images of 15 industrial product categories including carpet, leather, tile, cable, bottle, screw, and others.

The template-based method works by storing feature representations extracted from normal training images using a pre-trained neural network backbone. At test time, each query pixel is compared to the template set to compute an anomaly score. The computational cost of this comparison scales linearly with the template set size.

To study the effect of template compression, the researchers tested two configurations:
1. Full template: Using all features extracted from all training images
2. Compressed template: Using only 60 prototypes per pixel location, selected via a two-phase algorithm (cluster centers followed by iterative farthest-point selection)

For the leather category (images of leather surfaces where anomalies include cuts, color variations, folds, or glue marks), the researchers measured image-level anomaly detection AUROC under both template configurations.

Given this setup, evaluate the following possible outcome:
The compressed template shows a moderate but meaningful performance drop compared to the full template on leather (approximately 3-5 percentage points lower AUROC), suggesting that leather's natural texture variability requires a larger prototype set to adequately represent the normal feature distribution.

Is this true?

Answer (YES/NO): NO